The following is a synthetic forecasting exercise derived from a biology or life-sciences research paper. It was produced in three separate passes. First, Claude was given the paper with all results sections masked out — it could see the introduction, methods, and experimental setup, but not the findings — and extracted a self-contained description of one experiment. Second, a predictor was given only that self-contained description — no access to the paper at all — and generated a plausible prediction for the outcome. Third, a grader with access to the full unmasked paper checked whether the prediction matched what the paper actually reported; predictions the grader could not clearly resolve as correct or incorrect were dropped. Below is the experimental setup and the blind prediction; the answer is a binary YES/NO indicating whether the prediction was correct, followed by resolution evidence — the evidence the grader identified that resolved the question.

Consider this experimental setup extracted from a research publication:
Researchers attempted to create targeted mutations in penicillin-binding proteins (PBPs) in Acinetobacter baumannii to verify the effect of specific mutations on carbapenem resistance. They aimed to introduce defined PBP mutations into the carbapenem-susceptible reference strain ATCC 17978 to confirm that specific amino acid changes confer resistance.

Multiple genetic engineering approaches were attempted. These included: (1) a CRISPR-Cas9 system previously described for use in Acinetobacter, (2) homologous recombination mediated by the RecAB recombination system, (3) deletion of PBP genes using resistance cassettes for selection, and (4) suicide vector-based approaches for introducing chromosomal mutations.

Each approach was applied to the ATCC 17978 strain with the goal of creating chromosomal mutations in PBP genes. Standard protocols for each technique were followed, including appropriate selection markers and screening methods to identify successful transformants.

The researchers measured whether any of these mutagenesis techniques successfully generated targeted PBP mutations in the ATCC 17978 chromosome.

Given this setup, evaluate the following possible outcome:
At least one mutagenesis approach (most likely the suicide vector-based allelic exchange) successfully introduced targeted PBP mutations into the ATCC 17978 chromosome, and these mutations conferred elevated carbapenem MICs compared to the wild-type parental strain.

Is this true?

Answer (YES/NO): NO